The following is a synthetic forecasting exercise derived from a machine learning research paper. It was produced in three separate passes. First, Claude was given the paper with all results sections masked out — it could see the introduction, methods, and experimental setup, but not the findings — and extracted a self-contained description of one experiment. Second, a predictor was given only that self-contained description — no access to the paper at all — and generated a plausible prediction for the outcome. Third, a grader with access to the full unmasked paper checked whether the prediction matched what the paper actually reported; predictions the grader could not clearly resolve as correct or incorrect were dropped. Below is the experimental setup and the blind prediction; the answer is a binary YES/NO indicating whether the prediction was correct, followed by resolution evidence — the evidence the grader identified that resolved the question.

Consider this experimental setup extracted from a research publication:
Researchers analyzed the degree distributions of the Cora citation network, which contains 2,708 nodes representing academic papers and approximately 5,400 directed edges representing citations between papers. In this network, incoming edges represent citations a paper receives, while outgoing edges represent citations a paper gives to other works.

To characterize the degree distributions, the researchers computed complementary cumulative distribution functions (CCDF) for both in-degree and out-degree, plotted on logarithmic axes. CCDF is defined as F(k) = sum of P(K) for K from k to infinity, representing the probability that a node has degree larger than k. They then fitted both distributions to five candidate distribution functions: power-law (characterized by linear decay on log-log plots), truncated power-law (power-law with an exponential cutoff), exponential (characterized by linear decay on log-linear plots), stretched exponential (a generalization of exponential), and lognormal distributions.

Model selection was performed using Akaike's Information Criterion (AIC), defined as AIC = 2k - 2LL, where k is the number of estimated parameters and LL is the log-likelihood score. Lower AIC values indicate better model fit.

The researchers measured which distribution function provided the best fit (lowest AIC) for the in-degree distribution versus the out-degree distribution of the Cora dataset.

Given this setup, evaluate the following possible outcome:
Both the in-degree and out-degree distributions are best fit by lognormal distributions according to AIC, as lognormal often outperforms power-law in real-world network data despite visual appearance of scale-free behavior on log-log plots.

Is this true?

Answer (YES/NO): NO